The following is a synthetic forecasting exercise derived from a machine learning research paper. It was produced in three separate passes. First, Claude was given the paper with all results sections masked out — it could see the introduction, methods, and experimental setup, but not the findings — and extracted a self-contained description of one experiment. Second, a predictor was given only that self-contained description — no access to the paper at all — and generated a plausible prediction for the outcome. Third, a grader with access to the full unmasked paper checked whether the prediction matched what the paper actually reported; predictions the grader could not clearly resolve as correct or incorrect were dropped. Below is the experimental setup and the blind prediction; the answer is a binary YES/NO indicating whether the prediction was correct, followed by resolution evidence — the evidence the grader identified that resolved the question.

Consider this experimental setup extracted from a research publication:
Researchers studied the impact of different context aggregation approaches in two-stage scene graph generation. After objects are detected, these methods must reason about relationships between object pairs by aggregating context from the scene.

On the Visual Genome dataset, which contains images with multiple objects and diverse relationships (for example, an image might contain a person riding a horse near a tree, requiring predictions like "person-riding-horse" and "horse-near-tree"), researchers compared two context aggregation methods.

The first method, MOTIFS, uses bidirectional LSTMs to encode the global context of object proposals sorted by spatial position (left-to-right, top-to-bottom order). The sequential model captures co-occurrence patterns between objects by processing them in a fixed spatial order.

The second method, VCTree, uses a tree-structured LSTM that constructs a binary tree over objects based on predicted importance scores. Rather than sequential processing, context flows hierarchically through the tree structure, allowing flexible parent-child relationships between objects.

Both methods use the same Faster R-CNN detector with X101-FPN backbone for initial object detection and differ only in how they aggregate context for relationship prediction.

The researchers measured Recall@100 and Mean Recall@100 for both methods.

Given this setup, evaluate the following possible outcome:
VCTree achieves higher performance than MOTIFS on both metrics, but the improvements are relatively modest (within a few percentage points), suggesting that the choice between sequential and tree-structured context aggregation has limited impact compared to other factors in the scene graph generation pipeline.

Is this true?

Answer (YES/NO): NO